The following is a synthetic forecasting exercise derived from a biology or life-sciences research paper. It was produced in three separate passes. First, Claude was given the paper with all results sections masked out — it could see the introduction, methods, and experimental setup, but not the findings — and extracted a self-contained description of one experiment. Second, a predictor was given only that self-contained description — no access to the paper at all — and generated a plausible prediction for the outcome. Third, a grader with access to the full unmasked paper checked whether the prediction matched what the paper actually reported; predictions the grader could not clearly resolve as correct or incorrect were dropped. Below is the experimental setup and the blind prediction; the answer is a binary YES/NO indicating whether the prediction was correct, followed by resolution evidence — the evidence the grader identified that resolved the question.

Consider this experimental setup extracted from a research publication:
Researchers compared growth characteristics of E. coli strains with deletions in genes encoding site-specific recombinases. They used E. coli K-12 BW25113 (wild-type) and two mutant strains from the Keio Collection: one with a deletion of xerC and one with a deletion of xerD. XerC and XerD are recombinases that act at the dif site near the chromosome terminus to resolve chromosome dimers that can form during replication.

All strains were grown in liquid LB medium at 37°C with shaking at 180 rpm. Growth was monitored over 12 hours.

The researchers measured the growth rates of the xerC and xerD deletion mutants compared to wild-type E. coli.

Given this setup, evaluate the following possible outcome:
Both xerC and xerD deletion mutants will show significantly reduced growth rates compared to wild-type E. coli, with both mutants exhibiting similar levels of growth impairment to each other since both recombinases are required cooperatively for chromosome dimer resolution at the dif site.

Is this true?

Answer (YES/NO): NO